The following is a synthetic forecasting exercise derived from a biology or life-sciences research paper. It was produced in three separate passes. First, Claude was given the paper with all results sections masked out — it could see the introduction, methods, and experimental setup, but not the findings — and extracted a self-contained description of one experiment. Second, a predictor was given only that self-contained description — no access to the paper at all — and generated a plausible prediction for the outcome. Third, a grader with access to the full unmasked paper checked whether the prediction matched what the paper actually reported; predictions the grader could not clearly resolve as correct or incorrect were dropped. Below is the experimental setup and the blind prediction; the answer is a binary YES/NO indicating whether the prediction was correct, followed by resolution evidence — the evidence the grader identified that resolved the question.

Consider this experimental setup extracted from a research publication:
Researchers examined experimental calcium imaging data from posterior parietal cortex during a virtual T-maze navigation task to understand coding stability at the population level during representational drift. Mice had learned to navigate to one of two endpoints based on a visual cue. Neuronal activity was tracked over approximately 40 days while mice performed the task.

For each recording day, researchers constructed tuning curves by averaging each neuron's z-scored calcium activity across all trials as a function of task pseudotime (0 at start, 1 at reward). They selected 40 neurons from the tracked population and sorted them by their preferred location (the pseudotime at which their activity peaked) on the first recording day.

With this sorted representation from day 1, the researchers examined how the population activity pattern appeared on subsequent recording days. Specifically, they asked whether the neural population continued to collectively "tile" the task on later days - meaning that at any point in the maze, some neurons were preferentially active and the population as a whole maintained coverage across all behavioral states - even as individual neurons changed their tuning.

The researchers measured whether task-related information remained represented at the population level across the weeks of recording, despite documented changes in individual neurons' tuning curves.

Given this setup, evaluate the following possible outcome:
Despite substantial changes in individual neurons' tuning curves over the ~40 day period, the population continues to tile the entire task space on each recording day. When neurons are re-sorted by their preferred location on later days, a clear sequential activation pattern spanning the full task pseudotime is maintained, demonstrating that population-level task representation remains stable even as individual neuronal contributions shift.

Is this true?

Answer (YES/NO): YES